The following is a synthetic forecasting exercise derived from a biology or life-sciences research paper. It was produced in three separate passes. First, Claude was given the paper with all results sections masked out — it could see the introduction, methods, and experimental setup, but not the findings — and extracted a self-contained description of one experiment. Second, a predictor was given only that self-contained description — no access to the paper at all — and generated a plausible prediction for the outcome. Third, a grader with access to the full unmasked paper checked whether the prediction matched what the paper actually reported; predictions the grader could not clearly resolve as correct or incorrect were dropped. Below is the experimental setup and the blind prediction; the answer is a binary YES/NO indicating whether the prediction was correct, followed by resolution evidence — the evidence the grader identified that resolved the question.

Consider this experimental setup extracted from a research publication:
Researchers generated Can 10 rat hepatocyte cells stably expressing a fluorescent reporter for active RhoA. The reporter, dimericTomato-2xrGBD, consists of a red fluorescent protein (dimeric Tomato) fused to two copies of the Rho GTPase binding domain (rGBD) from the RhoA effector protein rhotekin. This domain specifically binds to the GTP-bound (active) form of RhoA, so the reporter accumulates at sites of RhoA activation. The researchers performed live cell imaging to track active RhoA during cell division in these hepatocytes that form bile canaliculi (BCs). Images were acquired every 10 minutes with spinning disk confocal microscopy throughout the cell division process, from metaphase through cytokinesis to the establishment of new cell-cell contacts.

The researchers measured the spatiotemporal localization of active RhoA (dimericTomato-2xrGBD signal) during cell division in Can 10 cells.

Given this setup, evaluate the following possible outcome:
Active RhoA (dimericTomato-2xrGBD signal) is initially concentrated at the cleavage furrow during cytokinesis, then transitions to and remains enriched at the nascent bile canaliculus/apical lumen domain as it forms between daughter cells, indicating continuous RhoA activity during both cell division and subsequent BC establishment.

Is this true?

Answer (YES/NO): NO